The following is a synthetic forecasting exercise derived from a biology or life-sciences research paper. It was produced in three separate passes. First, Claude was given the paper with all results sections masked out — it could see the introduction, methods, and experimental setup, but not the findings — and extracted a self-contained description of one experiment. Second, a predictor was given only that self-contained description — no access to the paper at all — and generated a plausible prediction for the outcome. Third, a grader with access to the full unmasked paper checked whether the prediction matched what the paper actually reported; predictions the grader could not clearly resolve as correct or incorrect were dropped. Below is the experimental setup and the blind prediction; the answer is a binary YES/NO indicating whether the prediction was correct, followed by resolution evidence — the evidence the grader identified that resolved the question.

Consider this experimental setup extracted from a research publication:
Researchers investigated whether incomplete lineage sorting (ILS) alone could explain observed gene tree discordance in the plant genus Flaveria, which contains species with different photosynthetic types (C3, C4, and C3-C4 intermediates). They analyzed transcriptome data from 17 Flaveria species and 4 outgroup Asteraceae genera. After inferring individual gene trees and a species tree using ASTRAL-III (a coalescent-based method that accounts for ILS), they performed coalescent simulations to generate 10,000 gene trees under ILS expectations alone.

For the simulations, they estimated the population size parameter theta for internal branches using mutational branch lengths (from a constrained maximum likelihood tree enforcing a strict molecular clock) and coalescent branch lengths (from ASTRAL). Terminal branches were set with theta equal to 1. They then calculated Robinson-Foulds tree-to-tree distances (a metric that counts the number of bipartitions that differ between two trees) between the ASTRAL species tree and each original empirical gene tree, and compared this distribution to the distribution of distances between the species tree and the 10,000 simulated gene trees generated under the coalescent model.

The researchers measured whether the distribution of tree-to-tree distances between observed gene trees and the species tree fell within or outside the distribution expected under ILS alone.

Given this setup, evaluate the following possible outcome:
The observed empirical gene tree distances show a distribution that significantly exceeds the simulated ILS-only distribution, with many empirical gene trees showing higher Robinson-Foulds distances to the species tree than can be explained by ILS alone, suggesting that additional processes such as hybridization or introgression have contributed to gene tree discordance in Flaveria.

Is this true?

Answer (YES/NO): YES